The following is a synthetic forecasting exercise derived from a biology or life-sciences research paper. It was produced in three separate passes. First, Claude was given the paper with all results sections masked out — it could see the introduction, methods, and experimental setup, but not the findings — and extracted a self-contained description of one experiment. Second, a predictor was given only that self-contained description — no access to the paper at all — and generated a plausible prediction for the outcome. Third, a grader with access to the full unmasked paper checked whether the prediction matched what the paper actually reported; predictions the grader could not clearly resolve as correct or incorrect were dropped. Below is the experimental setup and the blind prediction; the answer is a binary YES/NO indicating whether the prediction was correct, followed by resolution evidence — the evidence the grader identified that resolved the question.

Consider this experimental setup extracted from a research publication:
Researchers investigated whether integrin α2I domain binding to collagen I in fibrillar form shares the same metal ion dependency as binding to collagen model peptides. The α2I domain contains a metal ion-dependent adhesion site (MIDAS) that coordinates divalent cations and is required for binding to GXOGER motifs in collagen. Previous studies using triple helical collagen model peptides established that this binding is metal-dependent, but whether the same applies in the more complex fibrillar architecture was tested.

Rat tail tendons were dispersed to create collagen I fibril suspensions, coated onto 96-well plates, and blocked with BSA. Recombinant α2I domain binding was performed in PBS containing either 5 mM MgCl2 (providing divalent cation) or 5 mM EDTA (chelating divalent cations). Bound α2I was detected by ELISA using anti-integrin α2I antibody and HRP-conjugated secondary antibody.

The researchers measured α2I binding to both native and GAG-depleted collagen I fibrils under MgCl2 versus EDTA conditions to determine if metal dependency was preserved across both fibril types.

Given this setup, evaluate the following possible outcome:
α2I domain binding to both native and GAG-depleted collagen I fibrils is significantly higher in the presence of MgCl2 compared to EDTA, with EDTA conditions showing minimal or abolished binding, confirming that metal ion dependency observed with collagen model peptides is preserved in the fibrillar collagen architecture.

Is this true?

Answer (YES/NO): YES